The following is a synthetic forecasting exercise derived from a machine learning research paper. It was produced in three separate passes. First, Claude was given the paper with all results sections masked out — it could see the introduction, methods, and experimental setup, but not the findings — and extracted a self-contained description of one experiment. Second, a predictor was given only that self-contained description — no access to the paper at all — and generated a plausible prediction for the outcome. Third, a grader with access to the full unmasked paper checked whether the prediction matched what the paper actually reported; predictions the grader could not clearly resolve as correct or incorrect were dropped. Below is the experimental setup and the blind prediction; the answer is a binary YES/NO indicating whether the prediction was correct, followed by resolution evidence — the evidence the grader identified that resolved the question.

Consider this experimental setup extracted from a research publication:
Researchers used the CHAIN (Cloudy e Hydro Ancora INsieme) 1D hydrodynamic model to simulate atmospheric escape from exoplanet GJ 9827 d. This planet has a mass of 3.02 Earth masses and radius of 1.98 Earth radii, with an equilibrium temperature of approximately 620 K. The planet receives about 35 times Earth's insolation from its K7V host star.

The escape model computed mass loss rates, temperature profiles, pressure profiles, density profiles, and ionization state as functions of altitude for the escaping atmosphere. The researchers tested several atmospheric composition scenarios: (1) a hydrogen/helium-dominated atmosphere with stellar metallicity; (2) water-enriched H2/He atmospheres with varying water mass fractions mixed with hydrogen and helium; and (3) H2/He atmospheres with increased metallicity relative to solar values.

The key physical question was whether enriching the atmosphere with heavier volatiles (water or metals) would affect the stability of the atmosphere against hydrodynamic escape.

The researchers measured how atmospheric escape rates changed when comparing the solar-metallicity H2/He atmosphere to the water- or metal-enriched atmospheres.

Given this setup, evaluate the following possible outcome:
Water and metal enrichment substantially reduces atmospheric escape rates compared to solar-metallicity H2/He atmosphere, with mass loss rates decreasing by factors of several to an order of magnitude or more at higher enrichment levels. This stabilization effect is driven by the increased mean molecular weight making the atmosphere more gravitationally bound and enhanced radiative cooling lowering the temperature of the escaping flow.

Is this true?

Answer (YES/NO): YES